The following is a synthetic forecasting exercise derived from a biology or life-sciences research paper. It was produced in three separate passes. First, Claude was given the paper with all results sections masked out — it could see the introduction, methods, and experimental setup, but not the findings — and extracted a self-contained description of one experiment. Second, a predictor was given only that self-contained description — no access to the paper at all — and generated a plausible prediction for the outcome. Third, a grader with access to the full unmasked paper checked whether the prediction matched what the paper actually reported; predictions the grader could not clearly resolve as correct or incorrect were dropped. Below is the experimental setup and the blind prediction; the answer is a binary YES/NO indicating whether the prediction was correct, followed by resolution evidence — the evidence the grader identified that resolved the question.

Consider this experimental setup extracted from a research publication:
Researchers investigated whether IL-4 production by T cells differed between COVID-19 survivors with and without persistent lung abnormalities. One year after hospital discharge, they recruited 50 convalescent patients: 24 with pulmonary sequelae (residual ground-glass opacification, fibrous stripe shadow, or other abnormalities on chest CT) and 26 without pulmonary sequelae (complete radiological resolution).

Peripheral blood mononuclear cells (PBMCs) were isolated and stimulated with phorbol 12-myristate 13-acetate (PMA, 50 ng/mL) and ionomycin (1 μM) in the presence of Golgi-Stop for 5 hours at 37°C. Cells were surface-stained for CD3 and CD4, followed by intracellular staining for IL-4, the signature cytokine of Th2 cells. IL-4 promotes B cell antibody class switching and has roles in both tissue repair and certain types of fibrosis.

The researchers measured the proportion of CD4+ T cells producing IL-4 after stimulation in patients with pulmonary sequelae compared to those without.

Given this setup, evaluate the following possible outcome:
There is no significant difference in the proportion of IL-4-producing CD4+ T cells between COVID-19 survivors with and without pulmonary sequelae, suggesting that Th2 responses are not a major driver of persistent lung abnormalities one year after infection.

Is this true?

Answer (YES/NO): YES